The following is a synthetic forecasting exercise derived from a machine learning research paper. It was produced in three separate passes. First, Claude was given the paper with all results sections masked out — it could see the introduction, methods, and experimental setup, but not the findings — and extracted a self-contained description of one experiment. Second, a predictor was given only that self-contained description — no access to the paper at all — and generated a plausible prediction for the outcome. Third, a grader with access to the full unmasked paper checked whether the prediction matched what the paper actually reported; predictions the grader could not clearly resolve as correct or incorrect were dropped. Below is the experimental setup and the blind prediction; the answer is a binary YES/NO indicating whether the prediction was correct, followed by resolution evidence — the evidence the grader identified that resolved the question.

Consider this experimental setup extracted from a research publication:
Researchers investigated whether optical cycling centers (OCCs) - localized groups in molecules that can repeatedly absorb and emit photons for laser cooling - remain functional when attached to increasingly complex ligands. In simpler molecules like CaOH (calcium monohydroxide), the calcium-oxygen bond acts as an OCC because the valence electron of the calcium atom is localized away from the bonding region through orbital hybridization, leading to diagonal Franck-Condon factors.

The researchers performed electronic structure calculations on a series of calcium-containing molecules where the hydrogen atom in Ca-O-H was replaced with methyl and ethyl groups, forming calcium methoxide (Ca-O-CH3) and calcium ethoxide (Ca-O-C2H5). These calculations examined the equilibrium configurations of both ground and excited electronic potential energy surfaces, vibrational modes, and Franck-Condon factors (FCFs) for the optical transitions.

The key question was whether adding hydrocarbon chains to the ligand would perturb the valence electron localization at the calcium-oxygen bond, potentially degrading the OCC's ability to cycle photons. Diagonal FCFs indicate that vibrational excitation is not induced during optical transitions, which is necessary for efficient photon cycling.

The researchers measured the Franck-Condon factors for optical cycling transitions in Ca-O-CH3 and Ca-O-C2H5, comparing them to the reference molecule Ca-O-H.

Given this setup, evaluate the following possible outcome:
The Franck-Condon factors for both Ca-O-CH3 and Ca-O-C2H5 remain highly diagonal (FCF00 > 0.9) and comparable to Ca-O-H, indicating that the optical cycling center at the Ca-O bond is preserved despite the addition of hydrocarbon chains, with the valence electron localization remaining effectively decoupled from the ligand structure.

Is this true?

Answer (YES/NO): NO